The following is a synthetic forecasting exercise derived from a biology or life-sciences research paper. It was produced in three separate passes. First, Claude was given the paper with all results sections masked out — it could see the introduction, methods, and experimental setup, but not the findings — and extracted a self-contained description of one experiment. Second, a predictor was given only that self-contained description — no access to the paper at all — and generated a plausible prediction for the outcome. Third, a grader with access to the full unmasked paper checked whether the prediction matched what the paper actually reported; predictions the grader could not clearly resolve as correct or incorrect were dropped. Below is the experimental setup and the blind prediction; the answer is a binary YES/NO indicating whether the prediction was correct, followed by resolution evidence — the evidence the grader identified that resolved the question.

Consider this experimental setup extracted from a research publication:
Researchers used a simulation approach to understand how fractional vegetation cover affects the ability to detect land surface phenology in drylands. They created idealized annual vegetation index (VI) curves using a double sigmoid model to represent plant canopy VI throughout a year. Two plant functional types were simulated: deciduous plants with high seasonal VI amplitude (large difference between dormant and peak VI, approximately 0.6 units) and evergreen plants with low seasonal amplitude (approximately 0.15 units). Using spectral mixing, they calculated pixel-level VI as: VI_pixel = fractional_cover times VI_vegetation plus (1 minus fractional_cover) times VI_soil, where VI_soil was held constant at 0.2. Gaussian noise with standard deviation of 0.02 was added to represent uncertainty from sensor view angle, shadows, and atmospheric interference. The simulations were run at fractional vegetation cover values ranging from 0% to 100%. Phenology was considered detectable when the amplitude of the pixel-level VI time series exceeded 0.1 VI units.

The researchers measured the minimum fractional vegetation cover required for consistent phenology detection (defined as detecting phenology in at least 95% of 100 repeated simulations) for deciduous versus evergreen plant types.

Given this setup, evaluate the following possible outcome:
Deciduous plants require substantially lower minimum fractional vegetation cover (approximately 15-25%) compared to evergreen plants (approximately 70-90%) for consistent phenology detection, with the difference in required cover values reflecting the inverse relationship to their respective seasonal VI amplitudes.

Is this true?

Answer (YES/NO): NO